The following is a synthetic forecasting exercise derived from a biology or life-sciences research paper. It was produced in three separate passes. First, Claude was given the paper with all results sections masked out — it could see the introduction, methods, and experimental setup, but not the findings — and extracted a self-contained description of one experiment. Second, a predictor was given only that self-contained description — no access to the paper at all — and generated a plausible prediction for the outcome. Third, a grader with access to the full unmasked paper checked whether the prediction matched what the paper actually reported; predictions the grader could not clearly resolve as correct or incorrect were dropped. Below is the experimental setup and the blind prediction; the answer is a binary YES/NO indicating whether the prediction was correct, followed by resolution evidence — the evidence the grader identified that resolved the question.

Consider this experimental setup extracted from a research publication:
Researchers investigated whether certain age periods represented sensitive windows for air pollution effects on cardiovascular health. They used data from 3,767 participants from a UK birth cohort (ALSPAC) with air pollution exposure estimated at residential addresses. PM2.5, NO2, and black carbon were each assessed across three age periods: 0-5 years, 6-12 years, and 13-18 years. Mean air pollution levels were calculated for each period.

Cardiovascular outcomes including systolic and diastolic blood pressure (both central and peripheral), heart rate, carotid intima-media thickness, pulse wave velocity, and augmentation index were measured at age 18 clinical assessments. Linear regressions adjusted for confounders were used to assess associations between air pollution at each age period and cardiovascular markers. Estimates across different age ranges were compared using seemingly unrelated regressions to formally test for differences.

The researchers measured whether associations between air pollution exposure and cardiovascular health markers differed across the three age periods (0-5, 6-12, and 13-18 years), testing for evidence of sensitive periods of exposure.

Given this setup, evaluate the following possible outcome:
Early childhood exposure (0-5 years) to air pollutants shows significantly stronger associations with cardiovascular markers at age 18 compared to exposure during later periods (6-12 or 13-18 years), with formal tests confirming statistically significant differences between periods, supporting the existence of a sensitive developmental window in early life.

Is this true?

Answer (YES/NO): NO